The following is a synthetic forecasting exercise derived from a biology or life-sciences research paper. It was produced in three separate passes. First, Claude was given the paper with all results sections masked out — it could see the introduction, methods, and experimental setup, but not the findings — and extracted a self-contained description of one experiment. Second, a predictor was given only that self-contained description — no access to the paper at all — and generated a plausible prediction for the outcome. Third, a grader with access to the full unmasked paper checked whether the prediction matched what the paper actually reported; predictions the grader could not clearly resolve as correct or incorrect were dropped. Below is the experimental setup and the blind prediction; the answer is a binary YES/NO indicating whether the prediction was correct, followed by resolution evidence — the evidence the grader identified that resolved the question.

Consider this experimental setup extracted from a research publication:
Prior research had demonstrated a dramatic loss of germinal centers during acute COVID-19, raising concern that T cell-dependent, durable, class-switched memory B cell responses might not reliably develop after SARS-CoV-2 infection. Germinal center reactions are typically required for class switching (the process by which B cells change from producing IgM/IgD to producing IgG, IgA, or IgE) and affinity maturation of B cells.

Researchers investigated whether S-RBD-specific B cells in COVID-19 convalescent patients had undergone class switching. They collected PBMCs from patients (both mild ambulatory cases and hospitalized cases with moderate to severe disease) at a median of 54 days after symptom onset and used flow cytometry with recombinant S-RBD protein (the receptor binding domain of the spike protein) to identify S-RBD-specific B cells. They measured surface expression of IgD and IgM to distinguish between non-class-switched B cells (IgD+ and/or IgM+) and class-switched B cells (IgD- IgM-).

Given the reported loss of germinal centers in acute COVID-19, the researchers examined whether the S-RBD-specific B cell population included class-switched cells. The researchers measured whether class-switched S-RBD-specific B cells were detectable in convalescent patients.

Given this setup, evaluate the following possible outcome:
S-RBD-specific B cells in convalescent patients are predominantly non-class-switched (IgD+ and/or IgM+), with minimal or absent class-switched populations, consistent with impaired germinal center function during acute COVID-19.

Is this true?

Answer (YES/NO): NO